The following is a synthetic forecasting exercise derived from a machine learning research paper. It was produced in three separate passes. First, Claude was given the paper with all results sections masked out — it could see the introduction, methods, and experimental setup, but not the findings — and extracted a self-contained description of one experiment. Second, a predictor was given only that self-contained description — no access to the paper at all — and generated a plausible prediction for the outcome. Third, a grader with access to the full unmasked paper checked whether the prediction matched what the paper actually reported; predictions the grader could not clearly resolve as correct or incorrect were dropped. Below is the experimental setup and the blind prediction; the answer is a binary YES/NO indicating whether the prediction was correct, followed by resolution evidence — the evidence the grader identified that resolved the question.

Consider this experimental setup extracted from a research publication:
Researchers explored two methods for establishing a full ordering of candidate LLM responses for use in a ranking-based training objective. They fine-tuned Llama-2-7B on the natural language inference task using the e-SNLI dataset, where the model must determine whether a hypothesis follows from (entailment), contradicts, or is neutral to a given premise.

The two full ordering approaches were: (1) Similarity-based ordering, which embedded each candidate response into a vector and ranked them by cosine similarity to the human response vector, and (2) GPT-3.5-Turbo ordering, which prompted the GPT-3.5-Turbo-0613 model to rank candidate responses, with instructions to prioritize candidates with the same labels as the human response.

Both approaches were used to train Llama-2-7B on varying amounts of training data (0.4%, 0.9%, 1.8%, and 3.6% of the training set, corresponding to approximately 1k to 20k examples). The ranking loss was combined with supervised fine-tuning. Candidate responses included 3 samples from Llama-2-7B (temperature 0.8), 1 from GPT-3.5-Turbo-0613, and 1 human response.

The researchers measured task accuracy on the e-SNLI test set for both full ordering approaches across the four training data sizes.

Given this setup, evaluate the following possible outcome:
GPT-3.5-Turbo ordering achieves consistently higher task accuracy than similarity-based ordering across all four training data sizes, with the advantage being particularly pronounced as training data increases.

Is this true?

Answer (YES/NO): NO